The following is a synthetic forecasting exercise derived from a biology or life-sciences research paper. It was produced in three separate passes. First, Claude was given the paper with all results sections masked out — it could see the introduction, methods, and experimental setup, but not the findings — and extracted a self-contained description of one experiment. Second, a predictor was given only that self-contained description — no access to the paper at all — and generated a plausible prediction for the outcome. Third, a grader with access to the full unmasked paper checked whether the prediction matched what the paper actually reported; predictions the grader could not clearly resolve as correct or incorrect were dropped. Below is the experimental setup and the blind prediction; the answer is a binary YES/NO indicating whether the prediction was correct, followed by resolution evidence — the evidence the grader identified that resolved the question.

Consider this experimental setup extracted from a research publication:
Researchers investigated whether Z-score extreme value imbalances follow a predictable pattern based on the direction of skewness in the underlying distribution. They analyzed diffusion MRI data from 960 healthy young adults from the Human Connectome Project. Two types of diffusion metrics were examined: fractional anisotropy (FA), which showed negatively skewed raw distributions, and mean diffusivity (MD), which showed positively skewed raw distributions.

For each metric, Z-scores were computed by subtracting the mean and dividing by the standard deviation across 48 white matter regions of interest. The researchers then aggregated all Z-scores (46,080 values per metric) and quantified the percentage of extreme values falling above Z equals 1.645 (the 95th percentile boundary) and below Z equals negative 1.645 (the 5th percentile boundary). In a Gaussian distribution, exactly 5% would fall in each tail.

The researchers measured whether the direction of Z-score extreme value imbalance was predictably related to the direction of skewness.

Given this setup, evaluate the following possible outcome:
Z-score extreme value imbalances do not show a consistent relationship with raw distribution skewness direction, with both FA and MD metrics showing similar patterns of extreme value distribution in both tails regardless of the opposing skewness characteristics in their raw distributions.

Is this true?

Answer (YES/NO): NO